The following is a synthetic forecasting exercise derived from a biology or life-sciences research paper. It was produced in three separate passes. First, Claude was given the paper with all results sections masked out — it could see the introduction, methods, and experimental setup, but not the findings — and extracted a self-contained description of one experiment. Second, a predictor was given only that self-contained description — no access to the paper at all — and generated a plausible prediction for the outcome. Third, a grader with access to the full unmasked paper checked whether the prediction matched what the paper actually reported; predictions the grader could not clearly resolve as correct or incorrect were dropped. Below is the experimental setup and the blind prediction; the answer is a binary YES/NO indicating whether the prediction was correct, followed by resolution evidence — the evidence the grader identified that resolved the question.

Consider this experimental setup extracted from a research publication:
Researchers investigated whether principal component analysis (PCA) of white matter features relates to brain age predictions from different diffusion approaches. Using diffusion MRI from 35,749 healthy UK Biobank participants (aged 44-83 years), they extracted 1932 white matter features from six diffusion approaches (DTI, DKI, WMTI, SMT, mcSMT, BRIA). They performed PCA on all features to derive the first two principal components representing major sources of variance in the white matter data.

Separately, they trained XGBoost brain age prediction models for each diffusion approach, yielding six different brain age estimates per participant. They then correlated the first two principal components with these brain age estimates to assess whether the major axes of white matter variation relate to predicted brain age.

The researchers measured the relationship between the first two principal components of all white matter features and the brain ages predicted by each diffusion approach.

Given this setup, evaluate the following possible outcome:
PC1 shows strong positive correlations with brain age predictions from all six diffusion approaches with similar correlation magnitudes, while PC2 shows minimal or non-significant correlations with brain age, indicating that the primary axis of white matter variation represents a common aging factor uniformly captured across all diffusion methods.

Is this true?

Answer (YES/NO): NO